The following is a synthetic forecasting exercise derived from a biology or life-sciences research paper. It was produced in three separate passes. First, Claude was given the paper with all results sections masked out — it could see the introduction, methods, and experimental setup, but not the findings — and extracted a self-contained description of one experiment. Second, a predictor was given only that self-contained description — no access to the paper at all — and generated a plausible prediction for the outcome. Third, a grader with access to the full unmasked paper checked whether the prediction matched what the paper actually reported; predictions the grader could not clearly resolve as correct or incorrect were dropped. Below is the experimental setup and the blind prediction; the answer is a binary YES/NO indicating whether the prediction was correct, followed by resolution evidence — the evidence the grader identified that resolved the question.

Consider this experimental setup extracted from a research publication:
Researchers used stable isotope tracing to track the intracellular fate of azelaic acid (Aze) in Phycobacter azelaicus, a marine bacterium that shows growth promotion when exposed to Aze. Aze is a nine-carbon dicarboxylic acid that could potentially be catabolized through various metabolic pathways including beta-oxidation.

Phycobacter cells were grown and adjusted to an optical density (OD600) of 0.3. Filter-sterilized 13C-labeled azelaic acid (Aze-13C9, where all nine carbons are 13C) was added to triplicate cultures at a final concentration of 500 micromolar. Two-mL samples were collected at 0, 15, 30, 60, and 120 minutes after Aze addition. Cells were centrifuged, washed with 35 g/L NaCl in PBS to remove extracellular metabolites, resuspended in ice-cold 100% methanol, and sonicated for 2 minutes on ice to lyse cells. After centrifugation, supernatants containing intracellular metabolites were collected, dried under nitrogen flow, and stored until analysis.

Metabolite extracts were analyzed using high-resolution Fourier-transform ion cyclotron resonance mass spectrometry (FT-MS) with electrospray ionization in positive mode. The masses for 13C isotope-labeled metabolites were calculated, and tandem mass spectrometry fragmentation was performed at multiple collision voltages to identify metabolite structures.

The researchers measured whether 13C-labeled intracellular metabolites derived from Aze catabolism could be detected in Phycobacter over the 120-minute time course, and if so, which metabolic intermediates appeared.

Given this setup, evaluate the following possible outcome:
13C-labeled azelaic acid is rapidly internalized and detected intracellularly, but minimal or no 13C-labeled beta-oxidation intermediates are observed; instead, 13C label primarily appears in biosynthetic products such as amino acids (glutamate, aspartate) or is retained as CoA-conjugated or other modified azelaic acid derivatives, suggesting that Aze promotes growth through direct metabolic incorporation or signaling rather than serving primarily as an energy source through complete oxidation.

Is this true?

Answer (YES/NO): NO